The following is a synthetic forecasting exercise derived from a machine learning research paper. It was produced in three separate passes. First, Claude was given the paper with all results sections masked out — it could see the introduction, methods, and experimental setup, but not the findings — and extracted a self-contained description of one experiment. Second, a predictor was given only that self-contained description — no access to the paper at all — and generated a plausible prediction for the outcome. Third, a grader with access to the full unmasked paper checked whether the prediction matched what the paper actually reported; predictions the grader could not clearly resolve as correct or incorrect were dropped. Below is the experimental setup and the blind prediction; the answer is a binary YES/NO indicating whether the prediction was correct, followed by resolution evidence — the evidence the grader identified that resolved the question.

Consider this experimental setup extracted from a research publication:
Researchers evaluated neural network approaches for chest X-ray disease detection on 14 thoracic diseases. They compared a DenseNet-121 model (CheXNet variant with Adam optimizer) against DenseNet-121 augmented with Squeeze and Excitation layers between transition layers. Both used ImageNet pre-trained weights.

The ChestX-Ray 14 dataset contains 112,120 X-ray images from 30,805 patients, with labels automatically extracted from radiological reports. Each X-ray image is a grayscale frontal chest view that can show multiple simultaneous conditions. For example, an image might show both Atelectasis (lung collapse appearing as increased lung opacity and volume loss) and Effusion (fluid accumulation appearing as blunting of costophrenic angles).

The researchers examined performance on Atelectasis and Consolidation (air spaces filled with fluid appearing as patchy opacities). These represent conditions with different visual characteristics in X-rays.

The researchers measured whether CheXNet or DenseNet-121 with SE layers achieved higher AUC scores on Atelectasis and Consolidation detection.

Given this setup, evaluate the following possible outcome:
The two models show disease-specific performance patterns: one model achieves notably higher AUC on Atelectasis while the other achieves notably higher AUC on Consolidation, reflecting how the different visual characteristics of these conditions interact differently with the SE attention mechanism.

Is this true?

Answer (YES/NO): NO